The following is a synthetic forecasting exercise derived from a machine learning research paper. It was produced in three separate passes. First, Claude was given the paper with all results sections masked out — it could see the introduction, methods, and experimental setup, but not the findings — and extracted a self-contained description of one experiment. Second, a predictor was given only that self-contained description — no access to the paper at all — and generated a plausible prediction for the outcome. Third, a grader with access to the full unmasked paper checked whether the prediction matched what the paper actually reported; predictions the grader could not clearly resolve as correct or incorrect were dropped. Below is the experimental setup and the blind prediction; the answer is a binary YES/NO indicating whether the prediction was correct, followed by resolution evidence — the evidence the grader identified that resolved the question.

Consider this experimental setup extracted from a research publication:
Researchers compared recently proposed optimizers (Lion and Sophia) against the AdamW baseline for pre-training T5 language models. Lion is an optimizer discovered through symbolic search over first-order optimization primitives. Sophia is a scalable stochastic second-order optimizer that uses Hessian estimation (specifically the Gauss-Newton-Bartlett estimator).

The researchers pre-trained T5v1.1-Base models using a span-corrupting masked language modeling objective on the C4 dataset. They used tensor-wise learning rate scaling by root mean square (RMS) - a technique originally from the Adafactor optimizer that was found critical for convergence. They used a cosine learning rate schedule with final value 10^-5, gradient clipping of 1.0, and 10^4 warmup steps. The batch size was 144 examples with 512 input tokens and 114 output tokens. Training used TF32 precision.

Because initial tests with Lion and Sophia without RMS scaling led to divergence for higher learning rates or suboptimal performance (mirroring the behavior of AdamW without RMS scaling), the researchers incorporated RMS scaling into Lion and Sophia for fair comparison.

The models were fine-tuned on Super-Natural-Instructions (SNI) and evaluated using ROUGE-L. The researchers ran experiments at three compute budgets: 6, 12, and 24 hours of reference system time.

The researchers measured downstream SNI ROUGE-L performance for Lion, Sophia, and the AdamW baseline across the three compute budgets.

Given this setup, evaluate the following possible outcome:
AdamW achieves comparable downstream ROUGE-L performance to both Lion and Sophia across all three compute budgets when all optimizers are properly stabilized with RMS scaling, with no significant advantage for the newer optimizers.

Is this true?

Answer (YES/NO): NO